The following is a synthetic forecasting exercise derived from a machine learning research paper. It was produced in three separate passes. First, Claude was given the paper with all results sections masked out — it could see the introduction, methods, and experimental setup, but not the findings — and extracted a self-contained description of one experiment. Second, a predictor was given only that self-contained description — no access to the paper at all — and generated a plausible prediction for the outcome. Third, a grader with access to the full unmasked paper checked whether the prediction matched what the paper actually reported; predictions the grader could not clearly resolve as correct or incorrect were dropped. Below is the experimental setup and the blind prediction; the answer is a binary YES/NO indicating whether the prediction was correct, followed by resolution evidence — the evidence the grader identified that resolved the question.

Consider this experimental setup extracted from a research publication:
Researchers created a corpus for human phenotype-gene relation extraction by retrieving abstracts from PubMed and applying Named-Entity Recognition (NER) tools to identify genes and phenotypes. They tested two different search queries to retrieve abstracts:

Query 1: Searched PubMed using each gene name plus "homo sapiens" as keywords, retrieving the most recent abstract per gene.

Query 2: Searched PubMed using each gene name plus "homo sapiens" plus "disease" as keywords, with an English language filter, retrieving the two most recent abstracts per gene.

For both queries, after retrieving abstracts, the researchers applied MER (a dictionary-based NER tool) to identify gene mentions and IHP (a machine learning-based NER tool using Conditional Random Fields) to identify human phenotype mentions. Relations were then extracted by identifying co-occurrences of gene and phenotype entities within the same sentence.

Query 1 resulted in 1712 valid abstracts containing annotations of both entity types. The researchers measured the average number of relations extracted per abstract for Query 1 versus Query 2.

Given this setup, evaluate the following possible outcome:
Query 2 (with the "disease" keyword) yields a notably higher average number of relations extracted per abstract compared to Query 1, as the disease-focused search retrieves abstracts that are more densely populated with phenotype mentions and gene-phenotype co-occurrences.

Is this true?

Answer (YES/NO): YES